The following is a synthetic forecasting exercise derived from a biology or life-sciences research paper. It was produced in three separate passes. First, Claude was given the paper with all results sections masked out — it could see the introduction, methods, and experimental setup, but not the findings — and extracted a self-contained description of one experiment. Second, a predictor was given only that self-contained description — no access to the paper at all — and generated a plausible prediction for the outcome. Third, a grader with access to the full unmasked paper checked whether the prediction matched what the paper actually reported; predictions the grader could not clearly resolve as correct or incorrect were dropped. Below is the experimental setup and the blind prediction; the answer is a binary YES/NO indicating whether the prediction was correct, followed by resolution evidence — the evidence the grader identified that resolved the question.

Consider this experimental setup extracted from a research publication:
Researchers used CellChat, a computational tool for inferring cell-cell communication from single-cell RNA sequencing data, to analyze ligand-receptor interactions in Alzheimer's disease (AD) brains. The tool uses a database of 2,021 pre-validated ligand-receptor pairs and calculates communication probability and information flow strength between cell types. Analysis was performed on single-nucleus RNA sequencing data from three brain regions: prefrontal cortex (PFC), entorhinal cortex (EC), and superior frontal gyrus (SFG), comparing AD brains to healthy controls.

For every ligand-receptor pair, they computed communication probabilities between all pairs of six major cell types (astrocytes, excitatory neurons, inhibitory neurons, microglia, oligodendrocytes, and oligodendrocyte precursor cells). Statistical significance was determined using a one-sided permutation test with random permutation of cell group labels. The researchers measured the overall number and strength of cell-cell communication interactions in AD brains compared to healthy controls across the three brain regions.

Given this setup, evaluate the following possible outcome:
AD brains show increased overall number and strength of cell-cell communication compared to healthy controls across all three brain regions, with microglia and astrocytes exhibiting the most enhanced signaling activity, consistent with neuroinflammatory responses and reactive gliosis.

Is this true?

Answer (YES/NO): NO